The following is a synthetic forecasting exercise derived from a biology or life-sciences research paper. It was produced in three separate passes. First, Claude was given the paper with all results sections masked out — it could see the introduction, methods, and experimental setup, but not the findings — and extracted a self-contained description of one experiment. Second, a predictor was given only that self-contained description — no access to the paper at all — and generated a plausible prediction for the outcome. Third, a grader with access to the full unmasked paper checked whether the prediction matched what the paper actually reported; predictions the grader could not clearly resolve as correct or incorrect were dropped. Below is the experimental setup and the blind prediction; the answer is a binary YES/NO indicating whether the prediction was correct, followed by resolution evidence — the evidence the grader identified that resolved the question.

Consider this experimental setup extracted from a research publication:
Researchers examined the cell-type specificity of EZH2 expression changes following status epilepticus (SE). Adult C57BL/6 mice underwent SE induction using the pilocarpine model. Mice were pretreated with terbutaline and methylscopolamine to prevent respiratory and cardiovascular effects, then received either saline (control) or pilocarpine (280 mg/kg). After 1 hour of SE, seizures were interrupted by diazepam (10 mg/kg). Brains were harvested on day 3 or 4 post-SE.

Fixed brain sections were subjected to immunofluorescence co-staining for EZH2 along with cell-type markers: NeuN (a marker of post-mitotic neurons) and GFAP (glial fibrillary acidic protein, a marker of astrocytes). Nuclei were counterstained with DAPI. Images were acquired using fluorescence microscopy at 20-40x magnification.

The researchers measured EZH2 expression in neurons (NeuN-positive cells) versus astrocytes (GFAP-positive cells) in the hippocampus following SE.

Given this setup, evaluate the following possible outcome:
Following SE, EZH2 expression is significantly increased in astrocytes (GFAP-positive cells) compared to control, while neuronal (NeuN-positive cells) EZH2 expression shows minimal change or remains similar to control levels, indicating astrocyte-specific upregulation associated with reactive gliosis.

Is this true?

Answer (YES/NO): NO